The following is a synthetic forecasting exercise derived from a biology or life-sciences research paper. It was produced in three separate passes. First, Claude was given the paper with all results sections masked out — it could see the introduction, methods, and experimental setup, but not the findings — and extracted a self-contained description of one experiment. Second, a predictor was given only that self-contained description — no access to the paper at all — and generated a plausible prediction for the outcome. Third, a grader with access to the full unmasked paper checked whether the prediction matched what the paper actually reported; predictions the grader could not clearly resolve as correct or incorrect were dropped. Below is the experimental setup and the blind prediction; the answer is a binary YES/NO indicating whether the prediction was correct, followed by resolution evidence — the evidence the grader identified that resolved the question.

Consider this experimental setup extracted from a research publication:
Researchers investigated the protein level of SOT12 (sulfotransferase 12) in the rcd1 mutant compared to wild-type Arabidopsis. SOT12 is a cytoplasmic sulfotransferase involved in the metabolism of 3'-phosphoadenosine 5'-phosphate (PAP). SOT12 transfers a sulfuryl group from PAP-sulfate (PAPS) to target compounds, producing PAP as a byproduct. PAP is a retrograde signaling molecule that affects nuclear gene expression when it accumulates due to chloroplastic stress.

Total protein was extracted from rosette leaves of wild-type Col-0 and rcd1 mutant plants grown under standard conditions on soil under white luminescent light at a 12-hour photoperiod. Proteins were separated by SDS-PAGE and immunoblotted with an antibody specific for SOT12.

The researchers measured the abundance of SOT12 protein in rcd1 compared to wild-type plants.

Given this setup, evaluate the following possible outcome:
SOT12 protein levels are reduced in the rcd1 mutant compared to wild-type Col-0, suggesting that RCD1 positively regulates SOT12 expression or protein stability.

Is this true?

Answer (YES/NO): NO